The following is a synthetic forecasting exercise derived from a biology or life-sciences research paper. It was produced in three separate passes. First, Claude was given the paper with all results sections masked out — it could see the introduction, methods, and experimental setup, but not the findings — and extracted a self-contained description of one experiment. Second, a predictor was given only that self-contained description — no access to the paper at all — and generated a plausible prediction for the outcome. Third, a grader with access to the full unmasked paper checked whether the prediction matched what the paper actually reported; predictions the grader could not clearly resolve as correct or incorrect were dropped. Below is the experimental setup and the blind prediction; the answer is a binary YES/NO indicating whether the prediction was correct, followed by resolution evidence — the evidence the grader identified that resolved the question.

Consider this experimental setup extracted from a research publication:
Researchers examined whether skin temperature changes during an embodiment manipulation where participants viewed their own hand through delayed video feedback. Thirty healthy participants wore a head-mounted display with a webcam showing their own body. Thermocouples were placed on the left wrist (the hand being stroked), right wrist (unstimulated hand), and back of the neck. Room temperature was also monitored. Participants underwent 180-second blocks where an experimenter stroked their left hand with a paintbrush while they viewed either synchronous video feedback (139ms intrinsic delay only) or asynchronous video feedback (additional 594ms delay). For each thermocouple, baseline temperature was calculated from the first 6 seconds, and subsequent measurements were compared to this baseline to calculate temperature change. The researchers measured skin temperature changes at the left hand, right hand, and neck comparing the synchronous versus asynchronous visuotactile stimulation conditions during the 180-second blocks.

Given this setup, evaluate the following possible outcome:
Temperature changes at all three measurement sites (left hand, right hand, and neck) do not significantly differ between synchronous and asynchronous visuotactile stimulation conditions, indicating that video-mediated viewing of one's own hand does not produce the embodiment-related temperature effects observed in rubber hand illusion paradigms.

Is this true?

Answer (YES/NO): NO